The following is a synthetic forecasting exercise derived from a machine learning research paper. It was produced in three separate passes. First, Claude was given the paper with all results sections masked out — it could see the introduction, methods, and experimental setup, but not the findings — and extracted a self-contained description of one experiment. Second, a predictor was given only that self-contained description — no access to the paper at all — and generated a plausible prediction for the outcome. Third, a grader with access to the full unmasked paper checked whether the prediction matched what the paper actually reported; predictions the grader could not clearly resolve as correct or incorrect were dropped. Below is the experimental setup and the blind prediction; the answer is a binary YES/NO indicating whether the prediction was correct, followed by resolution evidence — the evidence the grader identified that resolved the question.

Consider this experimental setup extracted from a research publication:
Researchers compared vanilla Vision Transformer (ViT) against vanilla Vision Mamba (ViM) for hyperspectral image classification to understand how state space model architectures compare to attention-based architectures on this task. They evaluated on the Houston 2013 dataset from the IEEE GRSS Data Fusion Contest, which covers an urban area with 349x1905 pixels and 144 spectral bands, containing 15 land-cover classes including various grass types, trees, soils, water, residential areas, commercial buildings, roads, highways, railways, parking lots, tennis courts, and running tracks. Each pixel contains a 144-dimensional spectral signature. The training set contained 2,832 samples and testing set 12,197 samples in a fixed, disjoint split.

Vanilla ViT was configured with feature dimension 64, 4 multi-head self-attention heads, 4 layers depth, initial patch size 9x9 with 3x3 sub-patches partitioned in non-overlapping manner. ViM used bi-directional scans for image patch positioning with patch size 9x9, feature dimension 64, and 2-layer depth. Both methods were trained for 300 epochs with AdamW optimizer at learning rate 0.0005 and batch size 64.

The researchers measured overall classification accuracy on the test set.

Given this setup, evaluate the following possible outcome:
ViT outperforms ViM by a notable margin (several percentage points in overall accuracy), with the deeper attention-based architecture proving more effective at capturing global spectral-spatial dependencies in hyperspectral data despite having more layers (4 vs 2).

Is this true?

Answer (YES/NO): NO